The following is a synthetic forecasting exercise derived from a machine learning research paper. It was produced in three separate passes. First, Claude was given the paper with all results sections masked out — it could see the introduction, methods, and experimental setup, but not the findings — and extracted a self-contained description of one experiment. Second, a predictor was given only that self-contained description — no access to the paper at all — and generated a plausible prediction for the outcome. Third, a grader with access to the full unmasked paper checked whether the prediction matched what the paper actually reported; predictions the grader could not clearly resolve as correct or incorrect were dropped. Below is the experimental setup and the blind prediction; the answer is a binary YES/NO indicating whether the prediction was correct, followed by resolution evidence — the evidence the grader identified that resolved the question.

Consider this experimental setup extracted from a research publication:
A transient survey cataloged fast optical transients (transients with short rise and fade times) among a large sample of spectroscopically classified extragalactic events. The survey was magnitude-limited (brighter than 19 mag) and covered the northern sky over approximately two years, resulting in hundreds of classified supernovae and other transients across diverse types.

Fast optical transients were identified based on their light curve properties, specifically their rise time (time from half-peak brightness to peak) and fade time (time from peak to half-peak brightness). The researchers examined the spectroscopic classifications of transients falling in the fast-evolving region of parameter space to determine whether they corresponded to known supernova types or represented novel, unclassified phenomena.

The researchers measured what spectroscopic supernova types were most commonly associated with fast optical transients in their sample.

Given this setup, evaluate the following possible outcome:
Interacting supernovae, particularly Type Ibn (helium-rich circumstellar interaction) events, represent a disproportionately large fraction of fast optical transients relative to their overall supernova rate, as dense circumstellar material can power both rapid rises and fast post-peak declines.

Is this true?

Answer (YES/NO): YES